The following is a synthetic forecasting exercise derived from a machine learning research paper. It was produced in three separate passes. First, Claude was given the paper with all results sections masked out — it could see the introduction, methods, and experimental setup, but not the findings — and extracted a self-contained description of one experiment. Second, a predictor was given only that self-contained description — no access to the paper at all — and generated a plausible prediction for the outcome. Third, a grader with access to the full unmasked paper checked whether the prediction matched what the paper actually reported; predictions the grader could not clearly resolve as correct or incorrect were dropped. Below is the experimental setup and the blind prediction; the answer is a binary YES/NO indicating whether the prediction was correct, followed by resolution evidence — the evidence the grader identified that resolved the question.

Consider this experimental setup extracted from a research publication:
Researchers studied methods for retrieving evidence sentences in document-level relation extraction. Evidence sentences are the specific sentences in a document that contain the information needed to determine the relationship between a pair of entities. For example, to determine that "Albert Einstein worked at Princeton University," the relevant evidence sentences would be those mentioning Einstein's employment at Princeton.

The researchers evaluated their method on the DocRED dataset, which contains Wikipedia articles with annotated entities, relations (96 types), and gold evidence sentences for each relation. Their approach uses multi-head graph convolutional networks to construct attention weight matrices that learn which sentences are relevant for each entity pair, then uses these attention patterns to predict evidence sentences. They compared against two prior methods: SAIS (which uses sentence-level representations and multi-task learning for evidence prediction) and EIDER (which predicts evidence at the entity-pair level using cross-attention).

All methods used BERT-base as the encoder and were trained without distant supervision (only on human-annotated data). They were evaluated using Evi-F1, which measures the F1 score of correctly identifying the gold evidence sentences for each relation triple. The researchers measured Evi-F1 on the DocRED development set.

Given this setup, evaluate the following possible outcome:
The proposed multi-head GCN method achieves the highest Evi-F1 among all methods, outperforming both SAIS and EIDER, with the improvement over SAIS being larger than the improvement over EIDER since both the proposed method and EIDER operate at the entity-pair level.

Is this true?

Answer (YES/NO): NO